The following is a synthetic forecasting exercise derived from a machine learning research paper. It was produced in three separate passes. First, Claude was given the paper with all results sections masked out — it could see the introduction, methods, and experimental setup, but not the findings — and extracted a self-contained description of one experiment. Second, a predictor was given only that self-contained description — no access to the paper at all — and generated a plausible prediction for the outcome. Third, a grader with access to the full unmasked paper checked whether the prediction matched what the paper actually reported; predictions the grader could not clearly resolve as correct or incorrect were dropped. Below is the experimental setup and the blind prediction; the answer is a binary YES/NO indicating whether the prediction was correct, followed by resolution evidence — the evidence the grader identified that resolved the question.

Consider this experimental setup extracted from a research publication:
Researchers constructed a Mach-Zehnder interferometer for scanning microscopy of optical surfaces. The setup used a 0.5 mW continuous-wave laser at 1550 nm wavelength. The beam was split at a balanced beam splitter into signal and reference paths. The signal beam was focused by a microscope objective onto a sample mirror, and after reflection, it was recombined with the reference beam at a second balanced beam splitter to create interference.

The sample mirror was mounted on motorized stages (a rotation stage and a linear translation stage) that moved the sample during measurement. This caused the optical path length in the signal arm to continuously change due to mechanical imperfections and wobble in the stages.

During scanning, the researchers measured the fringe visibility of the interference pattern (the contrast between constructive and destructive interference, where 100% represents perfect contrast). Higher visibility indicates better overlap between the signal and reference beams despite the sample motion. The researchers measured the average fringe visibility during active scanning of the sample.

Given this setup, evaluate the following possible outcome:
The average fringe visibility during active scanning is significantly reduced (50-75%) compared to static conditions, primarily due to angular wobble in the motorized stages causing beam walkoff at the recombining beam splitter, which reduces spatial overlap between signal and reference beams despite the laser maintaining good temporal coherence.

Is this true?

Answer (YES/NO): NO